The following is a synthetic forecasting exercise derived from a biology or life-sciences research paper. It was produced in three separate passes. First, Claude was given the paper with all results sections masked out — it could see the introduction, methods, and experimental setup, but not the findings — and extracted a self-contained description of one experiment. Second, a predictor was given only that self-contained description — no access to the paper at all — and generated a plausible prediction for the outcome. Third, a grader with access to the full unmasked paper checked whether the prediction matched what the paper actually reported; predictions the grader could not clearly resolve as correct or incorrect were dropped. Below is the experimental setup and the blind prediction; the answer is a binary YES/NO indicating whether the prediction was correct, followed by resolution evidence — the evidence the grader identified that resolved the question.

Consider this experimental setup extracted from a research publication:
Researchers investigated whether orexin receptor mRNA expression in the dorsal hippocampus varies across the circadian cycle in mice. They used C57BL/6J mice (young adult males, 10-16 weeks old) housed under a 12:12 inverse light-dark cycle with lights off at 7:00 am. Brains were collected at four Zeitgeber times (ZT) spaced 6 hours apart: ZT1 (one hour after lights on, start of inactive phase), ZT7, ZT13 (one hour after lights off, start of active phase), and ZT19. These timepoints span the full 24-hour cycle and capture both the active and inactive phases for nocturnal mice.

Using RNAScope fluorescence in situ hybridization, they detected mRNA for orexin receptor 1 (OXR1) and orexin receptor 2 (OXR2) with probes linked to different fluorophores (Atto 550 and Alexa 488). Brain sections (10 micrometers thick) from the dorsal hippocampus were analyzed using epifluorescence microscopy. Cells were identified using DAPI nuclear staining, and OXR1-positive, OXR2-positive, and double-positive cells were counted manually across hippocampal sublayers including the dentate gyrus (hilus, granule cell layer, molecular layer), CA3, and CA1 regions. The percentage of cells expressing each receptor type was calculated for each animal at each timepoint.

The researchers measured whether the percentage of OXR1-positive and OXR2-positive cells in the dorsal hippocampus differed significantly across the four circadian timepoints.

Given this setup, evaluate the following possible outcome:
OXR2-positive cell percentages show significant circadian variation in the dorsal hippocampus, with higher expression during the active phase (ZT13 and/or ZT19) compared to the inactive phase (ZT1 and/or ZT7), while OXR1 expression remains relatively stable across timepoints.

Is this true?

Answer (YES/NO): NO